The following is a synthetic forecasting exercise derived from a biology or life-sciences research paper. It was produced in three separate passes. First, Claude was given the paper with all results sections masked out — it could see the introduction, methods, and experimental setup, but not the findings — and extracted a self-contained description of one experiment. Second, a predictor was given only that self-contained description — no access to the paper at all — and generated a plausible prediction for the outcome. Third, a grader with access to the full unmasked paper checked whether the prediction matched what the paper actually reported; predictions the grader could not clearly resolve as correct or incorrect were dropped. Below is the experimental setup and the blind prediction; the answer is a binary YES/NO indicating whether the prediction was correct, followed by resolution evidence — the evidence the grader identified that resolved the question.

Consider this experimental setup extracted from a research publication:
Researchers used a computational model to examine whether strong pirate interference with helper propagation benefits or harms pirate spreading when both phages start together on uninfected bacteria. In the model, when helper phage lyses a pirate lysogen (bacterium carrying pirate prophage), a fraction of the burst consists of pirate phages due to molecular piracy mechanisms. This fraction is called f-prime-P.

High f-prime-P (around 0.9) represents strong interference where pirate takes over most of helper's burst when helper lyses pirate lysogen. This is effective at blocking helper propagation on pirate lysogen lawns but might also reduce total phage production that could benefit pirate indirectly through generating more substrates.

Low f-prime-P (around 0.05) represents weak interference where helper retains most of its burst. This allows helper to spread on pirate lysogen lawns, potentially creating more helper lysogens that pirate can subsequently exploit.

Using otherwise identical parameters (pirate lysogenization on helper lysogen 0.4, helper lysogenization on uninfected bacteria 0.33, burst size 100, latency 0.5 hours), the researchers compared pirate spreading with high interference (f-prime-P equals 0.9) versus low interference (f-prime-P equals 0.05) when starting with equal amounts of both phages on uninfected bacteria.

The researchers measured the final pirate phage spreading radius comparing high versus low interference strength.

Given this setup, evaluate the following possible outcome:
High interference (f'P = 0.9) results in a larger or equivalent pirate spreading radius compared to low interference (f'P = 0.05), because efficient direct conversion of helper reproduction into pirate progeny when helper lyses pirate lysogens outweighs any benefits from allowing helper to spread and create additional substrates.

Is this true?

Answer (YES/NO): YES